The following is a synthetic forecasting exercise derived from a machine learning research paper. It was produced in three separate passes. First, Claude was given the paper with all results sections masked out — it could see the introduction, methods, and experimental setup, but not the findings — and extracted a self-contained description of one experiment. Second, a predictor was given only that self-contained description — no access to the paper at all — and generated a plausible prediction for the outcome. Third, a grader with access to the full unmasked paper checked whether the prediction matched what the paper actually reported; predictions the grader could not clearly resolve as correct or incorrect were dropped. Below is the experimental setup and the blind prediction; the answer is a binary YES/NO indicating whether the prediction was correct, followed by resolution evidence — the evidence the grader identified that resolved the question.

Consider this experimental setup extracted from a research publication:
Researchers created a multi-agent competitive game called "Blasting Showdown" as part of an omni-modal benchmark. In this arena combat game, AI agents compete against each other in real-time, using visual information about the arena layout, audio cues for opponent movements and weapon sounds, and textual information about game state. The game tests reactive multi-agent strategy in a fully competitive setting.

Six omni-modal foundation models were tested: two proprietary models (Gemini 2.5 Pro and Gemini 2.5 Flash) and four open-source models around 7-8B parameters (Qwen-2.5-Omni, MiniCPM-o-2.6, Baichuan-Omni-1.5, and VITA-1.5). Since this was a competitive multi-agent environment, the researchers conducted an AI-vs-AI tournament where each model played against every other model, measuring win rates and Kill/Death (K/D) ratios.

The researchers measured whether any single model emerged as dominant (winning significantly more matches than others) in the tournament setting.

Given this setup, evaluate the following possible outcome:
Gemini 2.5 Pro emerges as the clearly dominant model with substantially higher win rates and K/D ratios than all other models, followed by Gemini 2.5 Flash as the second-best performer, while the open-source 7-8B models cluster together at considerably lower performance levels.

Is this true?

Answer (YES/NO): NO